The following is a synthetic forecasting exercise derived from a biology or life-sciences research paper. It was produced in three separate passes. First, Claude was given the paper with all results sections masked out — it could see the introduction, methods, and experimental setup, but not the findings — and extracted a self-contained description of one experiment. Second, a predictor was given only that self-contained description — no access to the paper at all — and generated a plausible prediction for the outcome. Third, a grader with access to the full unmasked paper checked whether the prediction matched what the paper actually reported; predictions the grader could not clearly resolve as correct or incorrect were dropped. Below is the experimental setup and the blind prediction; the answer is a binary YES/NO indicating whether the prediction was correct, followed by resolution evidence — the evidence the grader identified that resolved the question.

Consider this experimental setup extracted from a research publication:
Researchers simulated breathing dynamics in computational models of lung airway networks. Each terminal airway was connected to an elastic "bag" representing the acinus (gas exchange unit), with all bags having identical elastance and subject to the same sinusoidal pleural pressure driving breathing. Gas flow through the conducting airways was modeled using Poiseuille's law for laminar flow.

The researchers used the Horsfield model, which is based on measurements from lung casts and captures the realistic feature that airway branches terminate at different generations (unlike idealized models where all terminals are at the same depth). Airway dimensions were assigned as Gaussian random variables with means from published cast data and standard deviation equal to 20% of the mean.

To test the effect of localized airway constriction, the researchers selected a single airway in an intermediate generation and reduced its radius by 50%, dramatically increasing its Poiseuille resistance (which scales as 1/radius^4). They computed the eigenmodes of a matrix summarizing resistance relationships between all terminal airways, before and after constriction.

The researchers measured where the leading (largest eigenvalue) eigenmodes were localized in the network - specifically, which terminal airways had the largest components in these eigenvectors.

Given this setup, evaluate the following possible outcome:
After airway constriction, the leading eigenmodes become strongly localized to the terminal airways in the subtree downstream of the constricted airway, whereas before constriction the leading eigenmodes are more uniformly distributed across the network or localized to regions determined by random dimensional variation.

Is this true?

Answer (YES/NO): YES